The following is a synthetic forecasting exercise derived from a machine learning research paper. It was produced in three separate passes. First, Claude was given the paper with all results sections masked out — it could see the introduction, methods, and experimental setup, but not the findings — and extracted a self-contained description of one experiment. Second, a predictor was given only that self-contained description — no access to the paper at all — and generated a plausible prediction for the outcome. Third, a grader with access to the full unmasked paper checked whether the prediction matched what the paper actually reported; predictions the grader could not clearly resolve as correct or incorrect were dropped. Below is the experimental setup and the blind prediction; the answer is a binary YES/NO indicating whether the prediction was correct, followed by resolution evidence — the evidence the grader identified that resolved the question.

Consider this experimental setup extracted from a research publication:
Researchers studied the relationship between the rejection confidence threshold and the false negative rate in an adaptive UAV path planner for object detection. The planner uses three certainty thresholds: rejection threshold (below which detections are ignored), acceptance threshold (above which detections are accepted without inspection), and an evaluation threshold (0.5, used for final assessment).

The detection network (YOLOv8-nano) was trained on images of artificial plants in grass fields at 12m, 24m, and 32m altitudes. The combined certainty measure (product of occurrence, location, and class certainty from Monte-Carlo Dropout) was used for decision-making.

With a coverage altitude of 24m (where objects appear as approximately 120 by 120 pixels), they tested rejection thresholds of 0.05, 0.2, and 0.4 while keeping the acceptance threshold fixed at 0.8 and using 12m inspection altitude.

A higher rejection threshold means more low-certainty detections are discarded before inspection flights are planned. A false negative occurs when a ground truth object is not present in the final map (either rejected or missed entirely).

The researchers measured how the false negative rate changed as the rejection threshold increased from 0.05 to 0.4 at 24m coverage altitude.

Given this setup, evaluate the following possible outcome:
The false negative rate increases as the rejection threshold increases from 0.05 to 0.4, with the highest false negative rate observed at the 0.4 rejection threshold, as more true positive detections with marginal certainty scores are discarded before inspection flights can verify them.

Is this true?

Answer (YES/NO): YES